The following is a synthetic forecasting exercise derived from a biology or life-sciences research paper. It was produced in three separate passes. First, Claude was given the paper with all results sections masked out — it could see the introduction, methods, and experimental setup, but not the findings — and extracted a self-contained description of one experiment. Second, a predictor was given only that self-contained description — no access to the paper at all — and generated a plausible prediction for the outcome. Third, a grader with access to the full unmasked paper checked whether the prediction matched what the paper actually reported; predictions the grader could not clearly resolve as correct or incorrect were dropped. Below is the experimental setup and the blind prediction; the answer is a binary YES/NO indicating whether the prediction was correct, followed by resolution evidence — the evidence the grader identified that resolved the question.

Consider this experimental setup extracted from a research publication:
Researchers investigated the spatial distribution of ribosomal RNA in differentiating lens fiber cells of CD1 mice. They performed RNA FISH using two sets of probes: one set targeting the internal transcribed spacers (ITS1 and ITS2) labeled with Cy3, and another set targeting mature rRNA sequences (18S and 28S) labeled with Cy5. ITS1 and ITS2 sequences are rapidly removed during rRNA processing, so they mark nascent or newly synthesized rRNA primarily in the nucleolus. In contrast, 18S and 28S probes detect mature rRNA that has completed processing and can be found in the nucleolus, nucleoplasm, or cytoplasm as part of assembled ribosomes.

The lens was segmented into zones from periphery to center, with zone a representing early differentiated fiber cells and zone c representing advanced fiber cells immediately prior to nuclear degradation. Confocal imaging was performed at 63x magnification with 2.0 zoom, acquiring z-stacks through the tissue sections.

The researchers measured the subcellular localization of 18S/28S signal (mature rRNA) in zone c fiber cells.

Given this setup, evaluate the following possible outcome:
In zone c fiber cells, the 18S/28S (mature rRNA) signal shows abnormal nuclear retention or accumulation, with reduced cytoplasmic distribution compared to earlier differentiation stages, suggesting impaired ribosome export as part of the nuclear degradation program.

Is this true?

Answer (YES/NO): NO